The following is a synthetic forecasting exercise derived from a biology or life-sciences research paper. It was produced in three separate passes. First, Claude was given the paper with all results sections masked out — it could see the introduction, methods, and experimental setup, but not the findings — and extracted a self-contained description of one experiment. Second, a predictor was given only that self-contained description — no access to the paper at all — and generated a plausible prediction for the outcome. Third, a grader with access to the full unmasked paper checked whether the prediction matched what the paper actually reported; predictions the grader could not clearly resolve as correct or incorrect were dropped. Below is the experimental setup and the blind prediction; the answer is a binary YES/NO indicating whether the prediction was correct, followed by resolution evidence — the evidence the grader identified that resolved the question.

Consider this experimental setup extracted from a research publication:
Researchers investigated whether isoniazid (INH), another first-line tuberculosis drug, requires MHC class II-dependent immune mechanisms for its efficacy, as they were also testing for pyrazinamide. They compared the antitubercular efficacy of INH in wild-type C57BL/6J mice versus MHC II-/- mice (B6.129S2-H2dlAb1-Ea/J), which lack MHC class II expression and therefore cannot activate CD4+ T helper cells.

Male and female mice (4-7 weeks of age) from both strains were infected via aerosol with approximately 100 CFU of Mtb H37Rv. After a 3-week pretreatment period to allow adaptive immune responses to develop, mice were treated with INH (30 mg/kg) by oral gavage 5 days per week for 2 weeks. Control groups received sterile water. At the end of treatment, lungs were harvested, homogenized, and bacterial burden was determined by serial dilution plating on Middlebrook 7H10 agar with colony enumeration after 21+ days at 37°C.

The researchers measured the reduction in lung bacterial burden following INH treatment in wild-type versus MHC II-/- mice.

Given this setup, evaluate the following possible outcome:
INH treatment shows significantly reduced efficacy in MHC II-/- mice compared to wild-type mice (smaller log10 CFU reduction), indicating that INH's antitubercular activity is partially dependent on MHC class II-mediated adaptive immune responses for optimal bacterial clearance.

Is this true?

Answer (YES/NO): NO